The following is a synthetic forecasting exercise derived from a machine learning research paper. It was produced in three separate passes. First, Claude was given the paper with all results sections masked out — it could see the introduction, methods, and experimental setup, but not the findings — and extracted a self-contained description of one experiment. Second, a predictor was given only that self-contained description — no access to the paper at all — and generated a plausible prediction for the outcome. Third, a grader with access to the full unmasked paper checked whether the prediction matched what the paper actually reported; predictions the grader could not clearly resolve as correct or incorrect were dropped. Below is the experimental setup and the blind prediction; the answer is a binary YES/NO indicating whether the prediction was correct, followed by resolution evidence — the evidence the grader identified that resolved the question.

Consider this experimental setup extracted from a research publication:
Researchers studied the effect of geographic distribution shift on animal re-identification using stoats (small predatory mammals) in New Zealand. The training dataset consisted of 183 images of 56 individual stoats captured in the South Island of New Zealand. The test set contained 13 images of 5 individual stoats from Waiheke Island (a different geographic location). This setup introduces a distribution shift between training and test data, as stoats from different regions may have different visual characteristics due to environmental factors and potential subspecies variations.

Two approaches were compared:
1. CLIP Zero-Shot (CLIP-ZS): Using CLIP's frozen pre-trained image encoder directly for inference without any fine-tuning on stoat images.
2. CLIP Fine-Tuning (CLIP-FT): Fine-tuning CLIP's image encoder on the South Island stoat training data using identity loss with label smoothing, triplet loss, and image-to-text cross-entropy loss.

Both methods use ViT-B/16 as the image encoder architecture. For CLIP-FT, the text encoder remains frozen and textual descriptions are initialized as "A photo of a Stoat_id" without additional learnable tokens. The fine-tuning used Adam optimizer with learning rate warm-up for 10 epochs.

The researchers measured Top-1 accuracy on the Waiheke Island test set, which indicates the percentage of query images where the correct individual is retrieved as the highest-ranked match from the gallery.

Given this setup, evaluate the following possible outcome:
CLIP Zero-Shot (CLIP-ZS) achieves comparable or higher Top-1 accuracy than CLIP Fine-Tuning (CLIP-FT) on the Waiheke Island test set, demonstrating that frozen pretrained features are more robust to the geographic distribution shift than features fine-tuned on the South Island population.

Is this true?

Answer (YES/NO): YES